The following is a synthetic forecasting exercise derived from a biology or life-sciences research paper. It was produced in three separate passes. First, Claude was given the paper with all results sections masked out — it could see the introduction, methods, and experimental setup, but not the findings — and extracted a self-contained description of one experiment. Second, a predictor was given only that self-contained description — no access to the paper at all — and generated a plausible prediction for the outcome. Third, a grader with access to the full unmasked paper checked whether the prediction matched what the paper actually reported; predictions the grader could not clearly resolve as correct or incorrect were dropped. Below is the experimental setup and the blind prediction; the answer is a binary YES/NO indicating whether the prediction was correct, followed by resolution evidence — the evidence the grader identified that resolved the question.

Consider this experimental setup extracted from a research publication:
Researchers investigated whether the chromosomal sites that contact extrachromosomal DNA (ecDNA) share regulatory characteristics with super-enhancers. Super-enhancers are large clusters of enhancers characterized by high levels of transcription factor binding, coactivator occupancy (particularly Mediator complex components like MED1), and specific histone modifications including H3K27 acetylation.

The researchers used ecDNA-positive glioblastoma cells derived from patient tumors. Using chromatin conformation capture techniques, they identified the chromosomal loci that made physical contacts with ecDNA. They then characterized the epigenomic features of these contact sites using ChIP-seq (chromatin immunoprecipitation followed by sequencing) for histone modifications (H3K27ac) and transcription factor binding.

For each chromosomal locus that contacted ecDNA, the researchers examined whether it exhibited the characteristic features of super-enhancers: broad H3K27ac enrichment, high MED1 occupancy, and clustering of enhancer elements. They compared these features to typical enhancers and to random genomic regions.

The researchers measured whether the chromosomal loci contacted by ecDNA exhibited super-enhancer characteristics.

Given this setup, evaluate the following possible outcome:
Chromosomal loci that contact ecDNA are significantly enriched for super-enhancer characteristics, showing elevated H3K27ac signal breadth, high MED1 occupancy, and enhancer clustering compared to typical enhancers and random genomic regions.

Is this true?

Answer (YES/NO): YES